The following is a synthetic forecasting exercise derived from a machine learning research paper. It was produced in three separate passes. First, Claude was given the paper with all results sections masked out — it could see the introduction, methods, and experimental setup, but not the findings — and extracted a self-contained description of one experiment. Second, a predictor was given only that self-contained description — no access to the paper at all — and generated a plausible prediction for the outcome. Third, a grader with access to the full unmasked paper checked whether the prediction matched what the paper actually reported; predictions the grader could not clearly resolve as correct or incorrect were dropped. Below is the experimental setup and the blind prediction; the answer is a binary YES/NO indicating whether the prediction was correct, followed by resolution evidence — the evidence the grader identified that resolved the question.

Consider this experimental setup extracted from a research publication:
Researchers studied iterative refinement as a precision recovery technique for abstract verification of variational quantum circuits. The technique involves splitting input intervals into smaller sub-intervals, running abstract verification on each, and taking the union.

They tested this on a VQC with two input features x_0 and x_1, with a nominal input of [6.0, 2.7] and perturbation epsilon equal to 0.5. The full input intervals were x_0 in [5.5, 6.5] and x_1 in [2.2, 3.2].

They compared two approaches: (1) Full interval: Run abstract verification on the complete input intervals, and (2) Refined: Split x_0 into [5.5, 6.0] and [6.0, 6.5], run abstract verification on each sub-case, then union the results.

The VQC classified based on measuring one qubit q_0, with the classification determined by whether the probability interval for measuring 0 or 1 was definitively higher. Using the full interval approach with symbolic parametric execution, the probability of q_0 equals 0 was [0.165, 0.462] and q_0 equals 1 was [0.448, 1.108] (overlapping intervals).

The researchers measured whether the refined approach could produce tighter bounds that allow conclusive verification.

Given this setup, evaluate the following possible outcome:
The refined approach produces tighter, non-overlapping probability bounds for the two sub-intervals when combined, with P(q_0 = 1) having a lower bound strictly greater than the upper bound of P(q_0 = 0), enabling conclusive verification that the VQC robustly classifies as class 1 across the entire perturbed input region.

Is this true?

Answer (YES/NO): YES